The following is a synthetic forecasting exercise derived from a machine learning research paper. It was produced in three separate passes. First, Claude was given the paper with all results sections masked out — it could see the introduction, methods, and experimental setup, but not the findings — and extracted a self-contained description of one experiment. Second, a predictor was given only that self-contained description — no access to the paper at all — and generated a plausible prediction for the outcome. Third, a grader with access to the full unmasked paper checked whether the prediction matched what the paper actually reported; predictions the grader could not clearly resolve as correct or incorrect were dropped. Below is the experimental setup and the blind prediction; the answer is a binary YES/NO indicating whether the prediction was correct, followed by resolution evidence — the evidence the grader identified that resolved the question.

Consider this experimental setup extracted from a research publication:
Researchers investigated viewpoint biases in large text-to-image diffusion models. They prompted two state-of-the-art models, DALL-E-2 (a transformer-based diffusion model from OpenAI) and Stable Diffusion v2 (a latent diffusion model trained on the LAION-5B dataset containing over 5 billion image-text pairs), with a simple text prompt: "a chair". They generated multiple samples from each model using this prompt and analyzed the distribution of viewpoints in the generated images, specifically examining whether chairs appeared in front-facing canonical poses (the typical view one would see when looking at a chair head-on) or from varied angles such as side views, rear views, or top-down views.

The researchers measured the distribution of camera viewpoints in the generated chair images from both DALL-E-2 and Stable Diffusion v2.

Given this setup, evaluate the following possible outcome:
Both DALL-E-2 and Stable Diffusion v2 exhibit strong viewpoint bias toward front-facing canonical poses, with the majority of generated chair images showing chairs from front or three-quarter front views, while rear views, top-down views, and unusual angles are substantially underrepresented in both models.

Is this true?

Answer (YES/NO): YES